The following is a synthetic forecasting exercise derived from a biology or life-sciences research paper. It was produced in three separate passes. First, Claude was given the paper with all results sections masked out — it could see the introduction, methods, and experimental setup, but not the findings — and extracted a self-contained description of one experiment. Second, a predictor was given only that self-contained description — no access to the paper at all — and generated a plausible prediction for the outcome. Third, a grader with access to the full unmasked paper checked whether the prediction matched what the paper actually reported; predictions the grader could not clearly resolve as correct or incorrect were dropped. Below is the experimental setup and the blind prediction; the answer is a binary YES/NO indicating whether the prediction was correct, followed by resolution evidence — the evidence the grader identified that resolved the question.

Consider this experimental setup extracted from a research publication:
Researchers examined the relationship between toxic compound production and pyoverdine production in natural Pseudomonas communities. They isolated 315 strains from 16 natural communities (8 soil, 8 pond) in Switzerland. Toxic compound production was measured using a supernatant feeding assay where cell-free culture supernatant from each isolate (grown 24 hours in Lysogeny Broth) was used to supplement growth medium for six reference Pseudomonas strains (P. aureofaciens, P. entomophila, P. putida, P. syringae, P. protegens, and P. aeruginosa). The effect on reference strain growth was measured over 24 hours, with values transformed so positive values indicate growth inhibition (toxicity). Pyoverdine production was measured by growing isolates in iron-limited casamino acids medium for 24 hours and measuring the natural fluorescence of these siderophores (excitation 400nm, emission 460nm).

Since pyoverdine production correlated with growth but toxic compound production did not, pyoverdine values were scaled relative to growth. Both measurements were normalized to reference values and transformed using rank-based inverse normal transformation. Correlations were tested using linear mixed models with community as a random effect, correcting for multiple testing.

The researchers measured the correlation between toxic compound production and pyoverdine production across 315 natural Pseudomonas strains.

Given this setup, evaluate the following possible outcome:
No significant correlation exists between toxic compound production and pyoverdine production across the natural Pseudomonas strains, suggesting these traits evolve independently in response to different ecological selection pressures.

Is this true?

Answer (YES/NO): NO